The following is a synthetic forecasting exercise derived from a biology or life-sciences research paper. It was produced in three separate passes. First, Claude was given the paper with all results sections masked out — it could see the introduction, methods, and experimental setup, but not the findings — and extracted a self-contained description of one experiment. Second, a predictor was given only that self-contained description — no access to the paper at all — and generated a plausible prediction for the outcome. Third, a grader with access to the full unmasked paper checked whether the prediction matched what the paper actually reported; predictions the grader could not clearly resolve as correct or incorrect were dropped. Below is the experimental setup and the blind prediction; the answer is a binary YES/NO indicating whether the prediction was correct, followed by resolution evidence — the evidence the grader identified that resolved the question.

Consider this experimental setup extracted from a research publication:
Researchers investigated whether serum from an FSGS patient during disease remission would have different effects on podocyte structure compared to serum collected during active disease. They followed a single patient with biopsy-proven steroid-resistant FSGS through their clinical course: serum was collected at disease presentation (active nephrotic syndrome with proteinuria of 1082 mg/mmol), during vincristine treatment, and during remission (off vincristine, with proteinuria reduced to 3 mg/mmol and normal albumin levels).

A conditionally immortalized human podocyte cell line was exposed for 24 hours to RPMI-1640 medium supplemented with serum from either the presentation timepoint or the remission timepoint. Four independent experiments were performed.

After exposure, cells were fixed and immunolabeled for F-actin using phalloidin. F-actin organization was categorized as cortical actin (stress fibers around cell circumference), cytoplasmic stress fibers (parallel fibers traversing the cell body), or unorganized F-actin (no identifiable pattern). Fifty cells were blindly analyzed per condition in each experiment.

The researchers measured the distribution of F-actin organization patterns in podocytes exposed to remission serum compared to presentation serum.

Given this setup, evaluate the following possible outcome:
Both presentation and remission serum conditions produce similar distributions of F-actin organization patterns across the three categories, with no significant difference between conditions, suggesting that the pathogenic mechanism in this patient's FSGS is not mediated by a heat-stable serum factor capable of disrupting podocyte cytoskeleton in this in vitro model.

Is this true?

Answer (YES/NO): NO